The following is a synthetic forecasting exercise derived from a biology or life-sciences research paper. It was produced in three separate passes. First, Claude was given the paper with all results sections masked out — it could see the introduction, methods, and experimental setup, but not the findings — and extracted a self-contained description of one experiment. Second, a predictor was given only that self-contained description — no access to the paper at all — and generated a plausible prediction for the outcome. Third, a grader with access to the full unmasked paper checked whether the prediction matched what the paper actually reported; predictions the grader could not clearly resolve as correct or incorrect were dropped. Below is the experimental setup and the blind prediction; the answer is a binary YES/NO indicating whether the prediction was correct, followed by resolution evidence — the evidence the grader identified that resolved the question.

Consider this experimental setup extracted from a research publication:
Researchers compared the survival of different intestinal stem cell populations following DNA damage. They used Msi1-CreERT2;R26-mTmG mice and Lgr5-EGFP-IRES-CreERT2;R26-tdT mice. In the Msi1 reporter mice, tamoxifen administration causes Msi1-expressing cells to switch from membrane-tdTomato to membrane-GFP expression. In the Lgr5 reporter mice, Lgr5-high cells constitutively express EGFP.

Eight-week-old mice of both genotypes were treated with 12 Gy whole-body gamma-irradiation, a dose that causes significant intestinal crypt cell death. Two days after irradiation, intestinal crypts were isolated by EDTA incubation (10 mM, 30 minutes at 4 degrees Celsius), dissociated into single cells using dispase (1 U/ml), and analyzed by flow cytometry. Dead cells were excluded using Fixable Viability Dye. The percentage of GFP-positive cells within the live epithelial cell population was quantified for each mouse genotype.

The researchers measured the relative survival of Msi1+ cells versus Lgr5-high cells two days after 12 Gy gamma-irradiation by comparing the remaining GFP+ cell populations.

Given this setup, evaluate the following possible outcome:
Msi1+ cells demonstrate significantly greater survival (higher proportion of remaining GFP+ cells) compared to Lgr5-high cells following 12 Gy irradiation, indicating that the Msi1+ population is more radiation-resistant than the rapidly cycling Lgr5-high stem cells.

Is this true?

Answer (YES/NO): NO